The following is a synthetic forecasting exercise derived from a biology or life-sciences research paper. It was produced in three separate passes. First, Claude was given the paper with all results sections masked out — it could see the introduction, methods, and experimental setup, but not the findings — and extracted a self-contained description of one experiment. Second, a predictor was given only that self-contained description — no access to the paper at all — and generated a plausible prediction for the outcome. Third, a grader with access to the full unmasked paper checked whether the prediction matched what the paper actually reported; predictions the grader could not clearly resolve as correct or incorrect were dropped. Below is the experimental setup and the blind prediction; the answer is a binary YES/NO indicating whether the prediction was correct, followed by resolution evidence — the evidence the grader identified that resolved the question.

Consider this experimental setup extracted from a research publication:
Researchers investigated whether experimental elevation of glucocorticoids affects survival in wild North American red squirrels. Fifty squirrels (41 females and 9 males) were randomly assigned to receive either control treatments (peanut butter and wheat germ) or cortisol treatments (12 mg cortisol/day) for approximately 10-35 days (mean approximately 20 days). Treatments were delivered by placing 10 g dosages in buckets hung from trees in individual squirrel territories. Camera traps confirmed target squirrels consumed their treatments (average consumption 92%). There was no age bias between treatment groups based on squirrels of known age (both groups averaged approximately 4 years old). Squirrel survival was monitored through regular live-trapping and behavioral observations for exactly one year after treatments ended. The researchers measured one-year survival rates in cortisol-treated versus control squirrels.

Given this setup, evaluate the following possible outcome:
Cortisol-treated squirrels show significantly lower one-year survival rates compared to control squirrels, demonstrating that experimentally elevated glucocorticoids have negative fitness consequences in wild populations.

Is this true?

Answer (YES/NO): NO